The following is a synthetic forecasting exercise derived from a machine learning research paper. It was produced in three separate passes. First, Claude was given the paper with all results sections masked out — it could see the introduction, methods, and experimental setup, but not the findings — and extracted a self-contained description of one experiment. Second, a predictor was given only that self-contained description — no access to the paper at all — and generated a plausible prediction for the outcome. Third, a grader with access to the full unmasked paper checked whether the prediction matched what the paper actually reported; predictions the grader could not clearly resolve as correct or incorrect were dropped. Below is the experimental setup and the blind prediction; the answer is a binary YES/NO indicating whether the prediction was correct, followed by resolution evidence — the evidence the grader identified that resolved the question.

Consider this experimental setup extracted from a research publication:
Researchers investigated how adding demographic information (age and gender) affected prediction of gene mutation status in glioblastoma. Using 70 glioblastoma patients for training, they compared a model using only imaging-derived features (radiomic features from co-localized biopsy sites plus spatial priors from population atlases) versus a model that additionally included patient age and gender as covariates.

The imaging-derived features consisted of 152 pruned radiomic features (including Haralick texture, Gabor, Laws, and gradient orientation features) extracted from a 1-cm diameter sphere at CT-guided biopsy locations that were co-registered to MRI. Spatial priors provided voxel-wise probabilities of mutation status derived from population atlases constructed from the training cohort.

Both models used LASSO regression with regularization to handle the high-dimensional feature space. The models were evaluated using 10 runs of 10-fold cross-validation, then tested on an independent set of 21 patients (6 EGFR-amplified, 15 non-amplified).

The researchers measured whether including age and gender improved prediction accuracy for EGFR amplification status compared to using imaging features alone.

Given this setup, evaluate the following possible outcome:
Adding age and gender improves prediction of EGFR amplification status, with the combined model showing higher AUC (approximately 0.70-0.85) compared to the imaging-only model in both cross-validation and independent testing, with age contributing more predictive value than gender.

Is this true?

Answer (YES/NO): NO